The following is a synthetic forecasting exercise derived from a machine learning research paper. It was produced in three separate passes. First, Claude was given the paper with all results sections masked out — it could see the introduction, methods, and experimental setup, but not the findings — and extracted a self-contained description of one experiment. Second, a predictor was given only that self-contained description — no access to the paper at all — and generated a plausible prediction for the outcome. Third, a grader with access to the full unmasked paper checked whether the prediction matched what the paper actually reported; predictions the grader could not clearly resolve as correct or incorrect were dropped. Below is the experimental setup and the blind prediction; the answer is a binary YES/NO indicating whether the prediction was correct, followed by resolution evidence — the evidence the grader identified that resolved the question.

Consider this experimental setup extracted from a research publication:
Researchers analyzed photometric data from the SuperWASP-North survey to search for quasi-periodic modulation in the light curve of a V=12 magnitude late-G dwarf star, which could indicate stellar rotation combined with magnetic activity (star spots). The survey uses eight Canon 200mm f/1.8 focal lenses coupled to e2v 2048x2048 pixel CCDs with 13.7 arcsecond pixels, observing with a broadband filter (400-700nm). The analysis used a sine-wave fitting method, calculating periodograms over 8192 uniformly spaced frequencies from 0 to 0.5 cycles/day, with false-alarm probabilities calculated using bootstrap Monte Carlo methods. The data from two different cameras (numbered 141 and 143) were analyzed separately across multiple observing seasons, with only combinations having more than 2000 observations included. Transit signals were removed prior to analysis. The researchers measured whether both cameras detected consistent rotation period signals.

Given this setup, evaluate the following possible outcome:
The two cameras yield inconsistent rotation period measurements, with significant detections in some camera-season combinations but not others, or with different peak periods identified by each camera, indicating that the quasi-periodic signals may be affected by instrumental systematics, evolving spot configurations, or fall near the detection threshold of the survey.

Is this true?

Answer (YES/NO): YES